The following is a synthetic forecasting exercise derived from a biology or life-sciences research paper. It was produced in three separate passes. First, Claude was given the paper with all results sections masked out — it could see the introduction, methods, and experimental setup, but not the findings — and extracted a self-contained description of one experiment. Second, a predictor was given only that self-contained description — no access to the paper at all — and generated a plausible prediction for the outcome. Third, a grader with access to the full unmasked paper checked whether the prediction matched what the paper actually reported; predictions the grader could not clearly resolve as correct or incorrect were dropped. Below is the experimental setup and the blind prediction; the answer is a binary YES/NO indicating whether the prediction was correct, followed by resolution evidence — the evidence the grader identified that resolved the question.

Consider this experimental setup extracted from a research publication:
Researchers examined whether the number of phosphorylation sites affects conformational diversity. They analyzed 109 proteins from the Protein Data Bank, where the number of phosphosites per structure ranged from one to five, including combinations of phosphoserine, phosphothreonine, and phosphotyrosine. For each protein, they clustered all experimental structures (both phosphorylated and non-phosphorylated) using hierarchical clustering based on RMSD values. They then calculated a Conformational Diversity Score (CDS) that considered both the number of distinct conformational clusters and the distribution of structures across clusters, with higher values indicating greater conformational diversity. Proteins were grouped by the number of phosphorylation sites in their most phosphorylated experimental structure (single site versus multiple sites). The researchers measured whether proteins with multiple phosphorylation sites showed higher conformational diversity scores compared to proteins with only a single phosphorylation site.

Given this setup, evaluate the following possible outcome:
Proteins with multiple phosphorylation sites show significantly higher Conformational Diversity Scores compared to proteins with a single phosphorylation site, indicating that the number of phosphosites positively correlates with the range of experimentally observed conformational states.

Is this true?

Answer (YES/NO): NO